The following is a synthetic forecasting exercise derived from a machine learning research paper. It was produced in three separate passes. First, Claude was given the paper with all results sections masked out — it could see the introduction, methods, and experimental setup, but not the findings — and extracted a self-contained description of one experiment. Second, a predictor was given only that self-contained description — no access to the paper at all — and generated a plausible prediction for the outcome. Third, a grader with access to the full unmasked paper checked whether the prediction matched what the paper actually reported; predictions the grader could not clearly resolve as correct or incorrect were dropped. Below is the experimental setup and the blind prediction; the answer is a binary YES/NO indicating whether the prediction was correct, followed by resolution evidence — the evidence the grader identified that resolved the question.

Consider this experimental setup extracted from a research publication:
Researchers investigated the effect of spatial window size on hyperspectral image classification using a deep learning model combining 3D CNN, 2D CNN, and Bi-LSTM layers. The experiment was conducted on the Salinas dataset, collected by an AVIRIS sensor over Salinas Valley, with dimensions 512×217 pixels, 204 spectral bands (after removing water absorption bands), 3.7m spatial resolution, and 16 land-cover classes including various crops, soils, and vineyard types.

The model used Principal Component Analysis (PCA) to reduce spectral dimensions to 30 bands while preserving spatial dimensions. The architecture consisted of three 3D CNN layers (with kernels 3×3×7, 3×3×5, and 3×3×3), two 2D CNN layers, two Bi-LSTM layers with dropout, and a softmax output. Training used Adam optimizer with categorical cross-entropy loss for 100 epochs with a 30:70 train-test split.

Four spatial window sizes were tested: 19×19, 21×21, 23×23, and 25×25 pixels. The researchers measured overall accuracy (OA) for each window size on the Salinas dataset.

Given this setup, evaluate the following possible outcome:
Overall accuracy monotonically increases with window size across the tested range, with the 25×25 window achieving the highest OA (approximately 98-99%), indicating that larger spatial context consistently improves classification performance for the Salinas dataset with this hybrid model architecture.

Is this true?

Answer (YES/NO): NO